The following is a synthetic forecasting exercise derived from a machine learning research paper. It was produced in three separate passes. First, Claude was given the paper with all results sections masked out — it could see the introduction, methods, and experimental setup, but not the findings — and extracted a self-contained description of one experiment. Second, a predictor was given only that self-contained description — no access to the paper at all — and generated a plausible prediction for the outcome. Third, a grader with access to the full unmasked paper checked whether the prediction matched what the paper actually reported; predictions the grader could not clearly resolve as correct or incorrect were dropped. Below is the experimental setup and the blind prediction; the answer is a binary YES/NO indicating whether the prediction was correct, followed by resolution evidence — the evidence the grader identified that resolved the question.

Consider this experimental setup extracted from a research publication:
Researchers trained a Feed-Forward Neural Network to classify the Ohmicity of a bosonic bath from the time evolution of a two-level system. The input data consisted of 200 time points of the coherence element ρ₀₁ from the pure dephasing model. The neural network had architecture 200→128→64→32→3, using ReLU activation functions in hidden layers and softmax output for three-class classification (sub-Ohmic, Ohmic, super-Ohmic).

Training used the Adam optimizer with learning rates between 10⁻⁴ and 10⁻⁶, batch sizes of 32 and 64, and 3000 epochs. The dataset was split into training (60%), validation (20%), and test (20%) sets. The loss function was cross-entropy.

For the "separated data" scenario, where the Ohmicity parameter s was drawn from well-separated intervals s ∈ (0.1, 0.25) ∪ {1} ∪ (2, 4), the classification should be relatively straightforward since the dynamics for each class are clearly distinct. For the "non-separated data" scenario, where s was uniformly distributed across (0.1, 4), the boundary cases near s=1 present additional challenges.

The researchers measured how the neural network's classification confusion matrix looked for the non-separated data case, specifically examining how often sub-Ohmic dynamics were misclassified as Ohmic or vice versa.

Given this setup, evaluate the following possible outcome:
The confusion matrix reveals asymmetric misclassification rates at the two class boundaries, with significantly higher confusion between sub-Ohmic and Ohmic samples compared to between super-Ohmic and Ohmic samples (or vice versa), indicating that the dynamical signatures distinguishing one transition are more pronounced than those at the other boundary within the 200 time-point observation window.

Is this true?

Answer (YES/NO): NO